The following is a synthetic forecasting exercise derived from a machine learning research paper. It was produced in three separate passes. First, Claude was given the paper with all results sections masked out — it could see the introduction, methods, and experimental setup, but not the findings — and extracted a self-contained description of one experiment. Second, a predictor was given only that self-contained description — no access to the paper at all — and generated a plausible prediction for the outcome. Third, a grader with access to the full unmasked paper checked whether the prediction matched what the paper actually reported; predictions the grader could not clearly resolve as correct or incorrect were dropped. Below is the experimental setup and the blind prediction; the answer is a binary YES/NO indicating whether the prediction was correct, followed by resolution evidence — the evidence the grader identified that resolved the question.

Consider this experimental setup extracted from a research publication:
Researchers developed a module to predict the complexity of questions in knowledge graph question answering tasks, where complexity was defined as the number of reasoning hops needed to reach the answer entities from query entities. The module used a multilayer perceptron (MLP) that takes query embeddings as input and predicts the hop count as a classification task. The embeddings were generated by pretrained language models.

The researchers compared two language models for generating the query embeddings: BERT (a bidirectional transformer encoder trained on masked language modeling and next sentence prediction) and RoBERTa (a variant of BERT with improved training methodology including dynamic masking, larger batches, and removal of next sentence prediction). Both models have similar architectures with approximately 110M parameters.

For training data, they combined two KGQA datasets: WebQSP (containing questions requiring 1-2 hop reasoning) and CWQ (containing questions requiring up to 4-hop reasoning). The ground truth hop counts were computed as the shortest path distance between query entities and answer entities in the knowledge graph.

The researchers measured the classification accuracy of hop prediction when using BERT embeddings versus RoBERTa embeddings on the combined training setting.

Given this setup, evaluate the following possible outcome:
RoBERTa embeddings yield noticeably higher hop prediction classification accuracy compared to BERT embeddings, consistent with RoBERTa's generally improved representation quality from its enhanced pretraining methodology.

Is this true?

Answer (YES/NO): NO